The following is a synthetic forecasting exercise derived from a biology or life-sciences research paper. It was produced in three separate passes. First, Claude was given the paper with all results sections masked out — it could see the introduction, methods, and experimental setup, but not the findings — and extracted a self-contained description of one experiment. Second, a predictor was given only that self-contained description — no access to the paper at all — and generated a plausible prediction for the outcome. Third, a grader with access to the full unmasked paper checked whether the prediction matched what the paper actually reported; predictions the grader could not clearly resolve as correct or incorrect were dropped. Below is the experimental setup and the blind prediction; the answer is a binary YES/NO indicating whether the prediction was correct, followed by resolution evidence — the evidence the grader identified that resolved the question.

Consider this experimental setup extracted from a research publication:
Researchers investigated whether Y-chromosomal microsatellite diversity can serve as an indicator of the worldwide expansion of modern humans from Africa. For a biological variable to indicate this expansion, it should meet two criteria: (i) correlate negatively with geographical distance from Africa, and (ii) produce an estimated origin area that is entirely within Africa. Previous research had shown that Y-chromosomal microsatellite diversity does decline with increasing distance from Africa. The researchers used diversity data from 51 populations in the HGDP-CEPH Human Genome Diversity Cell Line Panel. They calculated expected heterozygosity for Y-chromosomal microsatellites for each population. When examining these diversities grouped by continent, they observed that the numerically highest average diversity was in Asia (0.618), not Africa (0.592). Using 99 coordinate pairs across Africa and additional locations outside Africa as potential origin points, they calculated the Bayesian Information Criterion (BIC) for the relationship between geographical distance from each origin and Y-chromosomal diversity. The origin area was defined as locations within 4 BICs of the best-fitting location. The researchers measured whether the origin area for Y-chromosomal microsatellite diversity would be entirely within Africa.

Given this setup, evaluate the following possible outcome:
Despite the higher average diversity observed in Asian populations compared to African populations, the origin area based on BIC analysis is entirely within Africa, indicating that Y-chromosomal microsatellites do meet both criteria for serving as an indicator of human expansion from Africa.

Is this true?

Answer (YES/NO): NO